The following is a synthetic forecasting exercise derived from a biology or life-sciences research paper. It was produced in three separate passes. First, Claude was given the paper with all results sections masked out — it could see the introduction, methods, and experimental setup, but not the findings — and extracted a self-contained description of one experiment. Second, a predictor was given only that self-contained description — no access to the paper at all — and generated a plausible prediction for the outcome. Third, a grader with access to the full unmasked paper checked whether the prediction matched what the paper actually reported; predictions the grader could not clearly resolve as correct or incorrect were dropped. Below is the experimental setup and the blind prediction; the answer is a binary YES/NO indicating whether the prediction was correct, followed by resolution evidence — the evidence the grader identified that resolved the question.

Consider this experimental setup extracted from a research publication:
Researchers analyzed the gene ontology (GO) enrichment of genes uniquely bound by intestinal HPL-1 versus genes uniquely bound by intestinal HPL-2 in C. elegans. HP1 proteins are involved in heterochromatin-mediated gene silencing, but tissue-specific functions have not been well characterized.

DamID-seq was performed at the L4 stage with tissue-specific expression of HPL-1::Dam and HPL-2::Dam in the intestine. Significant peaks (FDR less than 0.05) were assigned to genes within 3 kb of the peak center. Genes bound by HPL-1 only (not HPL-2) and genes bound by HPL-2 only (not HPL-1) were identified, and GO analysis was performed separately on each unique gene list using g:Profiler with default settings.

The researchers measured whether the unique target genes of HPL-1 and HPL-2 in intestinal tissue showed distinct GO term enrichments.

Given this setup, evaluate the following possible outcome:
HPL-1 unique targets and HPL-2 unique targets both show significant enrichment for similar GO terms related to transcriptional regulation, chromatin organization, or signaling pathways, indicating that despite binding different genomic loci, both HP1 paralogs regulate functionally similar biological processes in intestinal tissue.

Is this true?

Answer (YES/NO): NO